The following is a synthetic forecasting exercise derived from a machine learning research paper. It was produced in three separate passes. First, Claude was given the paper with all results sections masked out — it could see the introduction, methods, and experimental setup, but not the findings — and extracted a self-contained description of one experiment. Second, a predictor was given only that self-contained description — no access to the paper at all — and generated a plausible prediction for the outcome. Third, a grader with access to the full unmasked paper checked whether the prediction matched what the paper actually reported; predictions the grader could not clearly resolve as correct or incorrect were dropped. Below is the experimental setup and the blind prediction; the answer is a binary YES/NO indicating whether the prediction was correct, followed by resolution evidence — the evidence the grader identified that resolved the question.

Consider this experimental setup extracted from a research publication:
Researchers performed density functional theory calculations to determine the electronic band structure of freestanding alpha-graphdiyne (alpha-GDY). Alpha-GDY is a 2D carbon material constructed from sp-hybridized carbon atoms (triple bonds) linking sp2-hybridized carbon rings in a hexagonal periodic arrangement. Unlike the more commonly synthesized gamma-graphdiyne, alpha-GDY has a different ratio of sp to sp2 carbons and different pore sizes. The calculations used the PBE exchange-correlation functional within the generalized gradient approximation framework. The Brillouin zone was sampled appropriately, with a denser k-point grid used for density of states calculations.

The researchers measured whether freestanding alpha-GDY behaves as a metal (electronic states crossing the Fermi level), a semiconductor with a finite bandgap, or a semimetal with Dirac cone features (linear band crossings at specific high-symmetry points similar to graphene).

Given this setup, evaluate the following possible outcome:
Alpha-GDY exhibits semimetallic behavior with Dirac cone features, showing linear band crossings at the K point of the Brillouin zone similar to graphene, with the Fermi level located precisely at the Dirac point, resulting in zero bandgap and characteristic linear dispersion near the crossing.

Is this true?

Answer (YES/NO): YES